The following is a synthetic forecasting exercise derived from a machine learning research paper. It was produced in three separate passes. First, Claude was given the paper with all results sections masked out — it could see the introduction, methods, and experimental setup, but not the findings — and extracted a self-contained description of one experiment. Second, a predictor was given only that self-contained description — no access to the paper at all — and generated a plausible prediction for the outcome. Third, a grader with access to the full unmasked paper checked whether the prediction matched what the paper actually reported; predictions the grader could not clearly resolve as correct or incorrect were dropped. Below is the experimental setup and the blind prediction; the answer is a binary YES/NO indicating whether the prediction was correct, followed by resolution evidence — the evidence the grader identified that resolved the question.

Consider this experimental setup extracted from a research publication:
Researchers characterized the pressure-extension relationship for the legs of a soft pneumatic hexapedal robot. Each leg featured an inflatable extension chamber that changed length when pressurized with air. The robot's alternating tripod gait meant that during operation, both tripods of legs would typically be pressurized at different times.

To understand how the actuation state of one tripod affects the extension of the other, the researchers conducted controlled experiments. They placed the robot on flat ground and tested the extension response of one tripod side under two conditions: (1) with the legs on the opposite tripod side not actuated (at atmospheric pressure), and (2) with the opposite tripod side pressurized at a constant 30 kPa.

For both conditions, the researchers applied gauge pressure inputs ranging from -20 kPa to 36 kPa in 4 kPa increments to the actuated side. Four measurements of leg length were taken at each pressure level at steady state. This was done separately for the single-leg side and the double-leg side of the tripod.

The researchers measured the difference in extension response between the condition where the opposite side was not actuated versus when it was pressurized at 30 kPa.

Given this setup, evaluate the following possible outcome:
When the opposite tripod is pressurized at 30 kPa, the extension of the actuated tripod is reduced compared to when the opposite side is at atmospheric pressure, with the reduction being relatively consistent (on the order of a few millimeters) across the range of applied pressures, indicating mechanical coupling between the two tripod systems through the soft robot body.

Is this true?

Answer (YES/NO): NO